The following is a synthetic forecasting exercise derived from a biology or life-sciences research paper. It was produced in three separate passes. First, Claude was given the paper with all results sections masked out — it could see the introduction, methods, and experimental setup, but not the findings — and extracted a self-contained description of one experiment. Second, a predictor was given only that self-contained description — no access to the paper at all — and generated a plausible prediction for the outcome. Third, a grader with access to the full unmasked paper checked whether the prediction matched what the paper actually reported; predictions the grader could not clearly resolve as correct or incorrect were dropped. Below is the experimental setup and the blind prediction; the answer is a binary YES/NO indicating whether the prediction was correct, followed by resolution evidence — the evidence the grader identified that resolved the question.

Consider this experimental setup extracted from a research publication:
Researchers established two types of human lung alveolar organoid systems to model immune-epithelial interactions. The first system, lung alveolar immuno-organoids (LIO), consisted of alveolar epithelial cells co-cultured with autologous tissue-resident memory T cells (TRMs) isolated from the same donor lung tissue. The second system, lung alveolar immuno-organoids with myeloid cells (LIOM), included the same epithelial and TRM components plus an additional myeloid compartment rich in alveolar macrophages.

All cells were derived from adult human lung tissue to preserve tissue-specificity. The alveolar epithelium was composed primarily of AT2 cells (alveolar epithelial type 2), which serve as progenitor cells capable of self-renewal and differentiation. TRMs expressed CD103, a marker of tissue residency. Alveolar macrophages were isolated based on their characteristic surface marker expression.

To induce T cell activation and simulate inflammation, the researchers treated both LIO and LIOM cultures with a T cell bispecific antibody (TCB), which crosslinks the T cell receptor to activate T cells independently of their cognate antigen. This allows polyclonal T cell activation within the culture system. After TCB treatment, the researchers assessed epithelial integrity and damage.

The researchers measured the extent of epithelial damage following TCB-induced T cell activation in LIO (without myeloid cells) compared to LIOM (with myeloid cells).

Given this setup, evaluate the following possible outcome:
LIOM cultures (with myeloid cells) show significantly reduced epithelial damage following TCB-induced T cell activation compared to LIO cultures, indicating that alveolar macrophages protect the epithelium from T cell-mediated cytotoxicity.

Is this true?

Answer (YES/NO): YES